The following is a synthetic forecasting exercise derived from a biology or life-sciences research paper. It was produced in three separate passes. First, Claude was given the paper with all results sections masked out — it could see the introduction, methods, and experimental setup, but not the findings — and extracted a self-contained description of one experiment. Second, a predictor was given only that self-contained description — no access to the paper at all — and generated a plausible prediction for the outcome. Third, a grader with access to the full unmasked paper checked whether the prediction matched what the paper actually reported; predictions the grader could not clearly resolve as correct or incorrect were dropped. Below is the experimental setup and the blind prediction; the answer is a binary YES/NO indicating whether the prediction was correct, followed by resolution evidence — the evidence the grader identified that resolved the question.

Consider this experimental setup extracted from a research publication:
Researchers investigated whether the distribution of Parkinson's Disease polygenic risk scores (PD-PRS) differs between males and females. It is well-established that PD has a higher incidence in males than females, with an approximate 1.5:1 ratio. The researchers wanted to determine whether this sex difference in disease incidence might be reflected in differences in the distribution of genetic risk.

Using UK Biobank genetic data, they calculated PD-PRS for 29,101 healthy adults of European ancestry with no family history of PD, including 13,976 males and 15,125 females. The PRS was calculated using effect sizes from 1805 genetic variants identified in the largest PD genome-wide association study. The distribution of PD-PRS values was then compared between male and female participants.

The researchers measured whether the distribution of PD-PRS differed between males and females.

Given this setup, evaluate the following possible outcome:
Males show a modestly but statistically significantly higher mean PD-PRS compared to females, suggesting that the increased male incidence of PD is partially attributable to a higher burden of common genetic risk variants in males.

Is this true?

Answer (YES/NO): NO